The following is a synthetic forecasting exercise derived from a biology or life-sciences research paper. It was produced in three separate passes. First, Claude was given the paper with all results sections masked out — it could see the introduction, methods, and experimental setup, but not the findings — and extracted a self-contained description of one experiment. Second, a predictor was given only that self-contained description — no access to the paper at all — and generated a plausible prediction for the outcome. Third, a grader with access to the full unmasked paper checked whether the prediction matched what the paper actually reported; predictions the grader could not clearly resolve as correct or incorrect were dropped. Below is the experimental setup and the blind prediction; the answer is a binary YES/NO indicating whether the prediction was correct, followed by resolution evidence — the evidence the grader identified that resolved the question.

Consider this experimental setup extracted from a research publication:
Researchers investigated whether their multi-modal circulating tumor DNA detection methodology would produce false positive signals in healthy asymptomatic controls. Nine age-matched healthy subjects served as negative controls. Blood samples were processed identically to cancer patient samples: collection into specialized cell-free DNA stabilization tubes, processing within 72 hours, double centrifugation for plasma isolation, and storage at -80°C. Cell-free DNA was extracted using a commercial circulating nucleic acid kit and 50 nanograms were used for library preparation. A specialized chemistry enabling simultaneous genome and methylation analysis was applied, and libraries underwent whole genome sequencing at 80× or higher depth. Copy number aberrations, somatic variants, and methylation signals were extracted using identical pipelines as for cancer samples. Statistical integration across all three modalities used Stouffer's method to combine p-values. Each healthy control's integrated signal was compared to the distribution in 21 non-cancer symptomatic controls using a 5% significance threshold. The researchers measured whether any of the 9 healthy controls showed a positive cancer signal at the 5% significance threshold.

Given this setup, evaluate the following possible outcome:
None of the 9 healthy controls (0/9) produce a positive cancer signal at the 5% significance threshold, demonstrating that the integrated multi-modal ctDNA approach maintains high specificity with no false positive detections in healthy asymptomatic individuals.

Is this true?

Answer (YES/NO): YES